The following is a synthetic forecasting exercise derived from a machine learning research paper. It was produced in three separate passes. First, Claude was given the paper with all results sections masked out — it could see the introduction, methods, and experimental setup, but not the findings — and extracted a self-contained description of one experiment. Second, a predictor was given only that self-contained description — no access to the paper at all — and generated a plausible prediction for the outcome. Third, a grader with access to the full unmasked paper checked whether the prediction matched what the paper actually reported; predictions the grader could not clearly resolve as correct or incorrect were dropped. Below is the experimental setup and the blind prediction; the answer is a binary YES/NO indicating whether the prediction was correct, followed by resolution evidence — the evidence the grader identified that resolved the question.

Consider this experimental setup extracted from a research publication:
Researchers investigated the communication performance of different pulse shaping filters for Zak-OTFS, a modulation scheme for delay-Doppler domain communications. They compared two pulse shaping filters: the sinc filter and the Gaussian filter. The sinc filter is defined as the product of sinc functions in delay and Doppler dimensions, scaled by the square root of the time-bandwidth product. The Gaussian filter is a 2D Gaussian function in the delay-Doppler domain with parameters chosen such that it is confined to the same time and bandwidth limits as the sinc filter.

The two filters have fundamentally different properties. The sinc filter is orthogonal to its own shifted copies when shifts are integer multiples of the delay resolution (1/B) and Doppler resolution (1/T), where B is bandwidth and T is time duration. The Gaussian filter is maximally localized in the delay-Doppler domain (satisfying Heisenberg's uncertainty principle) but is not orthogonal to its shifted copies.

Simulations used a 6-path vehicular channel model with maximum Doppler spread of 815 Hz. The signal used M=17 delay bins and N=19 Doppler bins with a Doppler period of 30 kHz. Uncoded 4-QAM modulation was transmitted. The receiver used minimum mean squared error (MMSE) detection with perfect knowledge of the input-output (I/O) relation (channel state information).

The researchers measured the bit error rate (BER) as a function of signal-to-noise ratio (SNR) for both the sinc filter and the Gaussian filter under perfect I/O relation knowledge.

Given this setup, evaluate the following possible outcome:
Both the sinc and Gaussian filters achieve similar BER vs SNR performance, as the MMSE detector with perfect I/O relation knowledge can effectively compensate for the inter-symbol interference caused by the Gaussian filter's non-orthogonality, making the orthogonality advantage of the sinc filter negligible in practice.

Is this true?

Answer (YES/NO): NO